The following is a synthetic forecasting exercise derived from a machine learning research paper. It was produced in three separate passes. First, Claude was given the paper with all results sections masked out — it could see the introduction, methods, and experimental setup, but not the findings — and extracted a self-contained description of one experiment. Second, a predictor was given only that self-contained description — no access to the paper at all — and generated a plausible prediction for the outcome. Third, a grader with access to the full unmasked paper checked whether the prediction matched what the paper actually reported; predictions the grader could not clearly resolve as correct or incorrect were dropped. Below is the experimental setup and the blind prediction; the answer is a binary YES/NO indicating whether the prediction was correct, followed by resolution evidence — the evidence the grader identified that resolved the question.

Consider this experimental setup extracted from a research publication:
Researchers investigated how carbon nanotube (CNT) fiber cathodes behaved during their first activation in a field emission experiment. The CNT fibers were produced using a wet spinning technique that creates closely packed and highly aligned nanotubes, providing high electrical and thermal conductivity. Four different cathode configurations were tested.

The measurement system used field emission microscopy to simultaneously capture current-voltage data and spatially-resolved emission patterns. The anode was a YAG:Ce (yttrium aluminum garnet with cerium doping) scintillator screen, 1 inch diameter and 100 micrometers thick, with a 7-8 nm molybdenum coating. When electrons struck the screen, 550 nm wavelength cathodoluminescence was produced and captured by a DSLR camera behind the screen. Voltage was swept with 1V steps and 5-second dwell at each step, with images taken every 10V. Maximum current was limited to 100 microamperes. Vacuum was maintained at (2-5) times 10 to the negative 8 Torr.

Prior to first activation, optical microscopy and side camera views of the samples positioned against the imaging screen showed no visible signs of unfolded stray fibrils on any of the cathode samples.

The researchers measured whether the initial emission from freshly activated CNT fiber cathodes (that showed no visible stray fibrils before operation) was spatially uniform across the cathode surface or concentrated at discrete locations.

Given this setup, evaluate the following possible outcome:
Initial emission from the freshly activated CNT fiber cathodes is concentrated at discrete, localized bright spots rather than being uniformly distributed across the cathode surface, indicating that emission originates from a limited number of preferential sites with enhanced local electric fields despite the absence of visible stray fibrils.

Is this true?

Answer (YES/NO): YES